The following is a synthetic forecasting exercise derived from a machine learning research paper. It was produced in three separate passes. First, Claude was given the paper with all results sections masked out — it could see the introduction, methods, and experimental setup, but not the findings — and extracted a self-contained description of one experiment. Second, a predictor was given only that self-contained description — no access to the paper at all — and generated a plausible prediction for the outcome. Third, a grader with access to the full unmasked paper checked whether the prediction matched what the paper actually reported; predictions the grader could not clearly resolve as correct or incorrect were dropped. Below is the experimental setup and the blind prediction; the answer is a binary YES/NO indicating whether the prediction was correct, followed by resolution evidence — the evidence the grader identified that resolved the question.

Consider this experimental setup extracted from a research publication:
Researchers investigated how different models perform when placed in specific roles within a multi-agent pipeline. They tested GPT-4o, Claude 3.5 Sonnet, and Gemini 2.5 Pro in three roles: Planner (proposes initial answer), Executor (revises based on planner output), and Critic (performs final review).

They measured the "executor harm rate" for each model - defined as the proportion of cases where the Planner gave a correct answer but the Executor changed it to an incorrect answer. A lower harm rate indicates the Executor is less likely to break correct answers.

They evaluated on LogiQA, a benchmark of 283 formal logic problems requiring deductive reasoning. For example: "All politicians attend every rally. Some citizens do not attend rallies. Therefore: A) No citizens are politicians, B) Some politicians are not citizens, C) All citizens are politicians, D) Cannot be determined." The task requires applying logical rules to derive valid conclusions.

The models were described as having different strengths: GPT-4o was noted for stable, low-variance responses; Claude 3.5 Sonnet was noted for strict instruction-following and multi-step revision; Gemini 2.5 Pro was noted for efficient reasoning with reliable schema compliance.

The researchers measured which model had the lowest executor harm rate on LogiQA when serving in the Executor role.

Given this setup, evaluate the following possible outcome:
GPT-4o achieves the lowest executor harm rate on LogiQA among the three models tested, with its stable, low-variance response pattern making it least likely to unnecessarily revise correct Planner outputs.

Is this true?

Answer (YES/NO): NO